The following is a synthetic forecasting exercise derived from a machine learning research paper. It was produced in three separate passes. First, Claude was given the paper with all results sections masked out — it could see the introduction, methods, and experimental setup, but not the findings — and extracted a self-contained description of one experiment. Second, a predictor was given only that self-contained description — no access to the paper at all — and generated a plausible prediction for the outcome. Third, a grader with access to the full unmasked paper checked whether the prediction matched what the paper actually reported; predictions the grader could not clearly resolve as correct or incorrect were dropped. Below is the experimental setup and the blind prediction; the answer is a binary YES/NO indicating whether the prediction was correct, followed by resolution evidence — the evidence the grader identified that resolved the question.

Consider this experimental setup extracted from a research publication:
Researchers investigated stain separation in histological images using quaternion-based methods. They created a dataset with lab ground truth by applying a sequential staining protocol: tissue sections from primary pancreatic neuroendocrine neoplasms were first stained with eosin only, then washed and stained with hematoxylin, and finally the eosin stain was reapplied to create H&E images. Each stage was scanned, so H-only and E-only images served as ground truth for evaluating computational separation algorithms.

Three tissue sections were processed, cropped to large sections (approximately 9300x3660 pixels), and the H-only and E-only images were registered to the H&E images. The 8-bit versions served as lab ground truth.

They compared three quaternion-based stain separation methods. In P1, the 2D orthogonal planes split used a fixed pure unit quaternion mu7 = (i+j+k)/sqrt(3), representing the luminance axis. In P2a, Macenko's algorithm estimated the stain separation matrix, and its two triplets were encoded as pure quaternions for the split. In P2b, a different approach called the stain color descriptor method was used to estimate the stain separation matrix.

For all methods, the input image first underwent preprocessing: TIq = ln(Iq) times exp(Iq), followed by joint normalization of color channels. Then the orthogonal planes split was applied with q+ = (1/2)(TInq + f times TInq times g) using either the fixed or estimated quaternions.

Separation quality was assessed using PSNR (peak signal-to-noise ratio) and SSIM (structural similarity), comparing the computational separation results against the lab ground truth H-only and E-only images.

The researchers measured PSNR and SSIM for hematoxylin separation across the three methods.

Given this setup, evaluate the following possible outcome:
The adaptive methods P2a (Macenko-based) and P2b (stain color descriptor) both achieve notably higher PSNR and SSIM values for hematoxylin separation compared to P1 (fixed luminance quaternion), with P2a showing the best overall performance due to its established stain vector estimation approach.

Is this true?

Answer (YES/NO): NO